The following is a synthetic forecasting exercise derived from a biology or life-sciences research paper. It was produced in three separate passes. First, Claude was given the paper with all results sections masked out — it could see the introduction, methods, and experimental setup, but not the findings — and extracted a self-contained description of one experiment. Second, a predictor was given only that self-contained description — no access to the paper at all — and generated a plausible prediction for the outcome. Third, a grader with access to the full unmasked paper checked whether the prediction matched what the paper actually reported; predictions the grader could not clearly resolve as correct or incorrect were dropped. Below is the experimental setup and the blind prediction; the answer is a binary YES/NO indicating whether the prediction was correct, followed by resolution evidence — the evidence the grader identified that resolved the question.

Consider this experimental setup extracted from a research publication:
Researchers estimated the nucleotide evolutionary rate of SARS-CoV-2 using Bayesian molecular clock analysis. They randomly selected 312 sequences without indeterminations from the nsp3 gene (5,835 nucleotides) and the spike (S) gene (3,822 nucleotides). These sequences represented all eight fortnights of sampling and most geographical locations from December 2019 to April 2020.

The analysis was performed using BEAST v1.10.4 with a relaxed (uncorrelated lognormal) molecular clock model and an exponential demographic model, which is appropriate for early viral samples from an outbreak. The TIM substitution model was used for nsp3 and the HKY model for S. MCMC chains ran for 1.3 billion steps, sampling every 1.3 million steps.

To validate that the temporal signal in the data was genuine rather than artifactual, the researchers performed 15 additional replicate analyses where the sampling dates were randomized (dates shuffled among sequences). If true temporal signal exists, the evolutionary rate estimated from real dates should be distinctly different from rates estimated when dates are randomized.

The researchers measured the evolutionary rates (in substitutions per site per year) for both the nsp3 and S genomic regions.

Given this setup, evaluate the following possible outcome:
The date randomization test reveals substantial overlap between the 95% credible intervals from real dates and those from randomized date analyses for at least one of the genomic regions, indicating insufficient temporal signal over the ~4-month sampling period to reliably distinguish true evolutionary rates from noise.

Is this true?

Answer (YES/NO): NO